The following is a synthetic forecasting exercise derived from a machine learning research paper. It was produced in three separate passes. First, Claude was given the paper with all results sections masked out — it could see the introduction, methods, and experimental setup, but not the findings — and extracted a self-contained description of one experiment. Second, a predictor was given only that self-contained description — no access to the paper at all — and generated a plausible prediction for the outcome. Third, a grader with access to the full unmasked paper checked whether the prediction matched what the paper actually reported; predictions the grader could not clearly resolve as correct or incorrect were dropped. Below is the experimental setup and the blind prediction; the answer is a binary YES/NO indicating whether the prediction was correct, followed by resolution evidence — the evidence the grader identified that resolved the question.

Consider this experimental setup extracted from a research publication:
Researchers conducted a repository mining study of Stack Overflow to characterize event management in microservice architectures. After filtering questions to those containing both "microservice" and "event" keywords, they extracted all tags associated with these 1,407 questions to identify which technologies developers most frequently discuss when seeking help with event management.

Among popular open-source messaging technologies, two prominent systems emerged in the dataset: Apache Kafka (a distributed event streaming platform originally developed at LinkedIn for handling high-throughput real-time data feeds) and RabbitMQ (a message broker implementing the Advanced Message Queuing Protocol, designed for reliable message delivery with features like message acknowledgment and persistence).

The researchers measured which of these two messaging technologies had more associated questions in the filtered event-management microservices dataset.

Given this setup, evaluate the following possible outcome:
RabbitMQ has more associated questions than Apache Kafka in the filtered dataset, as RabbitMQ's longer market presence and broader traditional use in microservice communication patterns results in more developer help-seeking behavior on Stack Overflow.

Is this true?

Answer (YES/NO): NO